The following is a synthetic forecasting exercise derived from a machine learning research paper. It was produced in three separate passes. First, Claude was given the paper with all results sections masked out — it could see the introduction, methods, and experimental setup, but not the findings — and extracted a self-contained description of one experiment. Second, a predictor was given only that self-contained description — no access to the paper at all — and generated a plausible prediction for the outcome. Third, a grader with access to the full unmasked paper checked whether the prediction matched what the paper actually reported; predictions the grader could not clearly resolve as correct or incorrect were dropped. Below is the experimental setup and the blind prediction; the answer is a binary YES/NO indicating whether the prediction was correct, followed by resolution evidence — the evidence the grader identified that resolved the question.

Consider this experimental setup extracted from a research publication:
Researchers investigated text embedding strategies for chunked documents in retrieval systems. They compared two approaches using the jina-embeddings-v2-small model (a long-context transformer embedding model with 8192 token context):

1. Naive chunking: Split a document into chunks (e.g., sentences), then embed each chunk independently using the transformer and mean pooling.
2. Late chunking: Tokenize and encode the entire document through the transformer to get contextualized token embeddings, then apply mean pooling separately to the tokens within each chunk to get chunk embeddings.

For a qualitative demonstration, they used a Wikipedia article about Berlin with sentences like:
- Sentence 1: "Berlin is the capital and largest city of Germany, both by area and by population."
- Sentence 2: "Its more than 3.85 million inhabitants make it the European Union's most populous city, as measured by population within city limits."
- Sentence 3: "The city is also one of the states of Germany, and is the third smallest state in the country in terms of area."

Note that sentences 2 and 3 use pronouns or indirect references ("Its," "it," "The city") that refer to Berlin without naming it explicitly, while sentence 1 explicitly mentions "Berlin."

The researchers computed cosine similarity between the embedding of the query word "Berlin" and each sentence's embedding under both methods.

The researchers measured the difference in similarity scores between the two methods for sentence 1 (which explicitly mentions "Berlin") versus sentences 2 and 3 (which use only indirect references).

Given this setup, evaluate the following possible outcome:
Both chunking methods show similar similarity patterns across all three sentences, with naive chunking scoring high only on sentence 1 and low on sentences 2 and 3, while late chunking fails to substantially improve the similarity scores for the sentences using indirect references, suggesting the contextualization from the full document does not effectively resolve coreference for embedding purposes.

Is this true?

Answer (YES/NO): NO